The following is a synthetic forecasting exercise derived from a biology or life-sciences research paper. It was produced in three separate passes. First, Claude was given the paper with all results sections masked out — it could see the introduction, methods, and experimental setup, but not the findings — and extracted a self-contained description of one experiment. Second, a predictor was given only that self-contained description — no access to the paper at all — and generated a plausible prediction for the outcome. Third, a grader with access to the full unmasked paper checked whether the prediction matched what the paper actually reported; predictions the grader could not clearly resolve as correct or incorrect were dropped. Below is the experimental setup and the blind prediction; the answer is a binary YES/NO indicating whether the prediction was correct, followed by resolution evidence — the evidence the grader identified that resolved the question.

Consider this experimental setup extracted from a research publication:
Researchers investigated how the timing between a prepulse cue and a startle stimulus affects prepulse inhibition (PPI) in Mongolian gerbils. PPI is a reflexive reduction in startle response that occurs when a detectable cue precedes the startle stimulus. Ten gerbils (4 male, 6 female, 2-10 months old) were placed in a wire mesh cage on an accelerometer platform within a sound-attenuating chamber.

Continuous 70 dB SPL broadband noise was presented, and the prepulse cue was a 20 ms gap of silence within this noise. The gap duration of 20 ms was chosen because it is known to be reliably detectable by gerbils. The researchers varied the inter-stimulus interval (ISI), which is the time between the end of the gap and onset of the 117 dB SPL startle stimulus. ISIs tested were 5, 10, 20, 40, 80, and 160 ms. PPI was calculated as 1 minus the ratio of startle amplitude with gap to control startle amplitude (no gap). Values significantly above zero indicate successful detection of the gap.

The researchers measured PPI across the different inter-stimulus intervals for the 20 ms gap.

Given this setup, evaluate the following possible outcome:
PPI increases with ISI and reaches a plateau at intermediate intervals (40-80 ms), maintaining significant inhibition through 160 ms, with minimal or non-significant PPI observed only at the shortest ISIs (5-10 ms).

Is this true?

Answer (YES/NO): NO